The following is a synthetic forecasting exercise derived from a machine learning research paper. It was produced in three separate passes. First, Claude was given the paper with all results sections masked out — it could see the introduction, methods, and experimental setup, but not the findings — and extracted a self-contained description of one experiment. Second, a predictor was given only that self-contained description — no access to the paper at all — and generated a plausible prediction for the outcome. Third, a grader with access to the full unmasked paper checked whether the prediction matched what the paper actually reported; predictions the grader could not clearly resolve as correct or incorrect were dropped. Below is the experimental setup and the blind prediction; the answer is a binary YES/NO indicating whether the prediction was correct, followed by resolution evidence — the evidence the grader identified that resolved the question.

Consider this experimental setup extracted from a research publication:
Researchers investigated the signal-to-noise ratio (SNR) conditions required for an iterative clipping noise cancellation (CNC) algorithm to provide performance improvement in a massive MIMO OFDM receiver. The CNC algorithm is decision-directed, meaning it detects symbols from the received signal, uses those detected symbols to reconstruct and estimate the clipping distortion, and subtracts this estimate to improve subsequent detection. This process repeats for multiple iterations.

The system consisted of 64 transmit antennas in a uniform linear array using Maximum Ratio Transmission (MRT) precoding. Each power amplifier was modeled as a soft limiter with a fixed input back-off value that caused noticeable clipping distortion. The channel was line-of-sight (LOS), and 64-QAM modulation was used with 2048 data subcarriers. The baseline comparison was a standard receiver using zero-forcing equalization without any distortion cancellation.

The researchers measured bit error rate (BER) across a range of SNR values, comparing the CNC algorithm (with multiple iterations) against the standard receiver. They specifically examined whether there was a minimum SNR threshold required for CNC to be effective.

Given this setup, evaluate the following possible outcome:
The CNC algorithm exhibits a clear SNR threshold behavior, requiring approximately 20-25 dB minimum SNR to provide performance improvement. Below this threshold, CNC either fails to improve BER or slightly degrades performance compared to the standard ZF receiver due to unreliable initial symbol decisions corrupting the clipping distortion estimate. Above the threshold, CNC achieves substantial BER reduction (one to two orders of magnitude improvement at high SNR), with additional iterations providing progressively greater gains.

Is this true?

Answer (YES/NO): NO